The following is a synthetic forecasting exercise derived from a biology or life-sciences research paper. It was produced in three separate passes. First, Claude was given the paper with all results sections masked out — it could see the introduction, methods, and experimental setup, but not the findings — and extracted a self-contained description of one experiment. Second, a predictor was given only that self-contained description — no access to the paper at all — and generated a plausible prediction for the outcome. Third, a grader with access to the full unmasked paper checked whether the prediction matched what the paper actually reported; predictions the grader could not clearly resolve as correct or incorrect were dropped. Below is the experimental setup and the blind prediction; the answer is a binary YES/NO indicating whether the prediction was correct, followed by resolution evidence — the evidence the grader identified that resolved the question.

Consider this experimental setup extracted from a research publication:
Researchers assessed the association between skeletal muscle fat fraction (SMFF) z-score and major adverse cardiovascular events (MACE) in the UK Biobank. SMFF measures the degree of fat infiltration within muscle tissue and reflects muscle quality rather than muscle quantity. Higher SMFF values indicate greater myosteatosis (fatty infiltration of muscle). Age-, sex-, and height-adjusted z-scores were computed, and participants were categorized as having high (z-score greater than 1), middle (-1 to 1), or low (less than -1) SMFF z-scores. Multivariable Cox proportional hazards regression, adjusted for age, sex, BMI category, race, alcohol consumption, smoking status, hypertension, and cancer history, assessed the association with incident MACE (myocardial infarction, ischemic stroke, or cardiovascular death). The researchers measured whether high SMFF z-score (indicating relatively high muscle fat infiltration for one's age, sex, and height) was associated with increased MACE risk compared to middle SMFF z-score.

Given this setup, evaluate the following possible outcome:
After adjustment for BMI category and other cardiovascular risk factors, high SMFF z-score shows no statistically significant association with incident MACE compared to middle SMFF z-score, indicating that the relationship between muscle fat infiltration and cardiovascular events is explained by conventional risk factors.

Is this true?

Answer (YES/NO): NO